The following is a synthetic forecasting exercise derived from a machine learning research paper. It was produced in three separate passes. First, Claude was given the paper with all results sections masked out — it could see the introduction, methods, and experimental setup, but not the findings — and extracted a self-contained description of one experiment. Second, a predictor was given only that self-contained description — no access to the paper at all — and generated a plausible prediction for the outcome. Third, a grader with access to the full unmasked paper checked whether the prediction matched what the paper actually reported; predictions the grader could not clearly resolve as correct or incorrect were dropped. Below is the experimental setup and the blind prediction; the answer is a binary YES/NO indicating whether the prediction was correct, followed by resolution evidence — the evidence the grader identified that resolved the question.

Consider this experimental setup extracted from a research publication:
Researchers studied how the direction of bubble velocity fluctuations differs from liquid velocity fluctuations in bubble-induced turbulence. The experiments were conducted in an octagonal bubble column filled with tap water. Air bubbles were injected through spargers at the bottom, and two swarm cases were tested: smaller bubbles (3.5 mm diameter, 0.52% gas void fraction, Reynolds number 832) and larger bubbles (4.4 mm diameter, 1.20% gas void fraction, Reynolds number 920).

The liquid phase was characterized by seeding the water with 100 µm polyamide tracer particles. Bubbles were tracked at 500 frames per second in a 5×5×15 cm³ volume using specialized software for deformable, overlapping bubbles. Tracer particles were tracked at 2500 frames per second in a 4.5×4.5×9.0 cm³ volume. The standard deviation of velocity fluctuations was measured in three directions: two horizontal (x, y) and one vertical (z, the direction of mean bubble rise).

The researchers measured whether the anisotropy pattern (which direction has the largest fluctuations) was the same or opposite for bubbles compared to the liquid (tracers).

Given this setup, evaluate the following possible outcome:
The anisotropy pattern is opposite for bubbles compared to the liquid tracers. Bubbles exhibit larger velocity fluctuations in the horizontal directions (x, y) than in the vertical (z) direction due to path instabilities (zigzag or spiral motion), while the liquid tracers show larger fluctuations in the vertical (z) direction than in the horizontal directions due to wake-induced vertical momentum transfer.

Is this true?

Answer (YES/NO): YES